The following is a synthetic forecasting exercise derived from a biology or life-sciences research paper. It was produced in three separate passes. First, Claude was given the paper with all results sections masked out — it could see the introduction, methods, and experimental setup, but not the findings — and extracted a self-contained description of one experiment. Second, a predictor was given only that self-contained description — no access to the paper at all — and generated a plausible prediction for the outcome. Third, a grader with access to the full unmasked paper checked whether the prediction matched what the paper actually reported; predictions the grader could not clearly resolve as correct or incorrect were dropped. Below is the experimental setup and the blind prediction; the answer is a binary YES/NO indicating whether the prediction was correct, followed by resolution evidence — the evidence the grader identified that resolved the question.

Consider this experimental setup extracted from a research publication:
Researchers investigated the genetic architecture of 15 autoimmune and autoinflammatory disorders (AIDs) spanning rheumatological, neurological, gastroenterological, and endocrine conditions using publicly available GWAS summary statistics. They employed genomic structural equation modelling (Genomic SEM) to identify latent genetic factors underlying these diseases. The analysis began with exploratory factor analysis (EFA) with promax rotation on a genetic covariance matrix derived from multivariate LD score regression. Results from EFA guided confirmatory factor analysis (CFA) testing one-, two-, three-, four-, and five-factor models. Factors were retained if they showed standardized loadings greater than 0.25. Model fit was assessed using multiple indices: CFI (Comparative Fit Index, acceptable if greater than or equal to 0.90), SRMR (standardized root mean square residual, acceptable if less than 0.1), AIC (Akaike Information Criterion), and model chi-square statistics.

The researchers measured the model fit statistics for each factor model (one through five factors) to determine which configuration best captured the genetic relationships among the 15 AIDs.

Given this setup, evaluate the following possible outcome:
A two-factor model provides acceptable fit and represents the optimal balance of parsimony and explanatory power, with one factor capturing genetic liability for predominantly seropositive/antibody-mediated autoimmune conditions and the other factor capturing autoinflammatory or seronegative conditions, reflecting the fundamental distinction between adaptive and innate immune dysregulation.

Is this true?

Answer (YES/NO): NO